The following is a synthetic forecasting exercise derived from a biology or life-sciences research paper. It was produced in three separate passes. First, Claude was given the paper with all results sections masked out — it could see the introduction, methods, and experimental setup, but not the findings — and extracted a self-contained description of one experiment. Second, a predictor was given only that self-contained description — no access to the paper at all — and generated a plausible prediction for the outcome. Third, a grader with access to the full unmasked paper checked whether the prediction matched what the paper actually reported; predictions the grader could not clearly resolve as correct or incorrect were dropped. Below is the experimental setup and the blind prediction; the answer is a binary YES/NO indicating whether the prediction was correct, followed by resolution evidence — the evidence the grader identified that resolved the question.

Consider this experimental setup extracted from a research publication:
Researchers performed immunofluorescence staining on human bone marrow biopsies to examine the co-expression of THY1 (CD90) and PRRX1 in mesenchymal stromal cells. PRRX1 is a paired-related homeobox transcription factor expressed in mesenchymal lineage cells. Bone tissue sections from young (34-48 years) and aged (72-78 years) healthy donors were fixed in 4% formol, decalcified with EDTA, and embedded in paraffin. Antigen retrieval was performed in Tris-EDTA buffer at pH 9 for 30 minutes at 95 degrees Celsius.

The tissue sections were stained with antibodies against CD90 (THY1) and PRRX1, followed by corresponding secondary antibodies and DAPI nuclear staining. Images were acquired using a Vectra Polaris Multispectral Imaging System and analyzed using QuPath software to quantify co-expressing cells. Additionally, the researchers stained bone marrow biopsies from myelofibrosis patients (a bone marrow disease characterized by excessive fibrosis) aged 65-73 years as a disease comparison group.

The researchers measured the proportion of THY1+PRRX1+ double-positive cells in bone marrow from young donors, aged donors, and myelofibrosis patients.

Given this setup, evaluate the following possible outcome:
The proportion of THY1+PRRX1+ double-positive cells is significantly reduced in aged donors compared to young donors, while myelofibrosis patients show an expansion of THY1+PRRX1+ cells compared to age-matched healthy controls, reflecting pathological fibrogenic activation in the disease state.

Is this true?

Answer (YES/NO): NO